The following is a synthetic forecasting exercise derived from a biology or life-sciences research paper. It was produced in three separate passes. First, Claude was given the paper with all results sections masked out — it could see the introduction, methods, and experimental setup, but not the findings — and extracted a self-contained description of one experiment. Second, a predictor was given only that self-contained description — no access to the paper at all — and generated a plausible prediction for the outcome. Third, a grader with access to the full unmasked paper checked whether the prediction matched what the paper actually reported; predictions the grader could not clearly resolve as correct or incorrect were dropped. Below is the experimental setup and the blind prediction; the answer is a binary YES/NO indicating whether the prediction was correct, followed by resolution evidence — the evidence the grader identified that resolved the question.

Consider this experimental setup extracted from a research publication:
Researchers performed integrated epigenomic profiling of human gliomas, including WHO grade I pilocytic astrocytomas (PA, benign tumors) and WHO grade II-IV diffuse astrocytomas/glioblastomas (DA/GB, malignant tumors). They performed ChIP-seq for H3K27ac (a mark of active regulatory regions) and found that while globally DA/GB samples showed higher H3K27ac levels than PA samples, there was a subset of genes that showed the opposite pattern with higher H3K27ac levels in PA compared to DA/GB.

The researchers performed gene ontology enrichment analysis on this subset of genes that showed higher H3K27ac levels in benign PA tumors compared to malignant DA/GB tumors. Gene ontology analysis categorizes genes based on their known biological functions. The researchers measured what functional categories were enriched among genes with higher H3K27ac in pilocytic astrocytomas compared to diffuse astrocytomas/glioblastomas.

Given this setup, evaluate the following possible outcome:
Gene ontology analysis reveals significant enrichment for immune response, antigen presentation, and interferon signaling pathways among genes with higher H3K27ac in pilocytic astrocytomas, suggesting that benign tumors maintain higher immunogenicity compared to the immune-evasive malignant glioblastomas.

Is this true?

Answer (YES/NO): NO